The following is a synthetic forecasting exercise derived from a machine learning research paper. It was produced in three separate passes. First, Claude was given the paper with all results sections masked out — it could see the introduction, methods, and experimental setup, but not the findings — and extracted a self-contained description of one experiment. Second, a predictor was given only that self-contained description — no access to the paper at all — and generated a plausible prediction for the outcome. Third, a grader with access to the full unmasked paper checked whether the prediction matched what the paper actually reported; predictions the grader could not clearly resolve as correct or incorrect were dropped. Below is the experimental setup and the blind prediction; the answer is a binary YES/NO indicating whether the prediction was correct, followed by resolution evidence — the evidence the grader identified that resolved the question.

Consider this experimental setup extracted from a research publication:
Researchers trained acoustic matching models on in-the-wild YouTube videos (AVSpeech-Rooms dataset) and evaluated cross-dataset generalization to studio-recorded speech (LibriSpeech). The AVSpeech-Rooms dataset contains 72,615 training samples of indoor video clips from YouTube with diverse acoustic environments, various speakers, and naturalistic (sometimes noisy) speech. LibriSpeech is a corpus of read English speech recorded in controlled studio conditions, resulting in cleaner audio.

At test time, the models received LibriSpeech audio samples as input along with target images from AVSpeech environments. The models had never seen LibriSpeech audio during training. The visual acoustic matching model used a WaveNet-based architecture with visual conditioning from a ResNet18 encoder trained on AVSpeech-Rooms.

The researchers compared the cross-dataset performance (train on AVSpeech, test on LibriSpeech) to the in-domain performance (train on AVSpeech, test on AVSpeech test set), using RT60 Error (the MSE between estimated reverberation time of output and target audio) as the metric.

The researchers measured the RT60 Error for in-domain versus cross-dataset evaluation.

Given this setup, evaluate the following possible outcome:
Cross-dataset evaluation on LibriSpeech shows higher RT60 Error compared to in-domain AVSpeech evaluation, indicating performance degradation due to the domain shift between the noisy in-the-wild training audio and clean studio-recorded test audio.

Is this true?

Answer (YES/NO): YES